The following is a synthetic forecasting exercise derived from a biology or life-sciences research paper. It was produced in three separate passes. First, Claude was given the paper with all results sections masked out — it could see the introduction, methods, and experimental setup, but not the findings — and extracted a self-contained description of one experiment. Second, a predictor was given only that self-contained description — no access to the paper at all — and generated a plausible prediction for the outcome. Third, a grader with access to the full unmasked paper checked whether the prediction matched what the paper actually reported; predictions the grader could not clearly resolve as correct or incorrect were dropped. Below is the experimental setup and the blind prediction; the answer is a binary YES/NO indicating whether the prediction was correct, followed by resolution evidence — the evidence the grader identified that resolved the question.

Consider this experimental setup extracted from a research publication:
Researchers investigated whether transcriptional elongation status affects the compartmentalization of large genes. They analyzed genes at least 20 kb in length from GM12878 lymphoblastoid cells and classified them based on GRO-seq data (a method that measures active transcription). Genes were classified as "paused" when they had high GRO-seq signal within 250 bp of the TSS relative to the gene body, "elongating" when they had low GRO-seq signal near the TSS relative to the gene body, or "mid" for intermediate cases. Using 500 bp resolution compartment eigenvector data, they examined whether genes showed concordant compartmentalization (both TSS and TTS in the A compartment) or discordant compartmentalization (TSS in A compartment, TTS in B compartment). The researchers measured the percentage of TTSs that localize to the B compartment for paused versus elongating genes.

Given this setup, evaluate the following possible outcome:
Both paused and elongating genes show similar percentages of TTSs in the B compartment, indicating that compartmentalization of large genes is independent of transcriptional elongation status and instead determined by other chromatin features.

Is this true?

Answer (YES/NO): NO